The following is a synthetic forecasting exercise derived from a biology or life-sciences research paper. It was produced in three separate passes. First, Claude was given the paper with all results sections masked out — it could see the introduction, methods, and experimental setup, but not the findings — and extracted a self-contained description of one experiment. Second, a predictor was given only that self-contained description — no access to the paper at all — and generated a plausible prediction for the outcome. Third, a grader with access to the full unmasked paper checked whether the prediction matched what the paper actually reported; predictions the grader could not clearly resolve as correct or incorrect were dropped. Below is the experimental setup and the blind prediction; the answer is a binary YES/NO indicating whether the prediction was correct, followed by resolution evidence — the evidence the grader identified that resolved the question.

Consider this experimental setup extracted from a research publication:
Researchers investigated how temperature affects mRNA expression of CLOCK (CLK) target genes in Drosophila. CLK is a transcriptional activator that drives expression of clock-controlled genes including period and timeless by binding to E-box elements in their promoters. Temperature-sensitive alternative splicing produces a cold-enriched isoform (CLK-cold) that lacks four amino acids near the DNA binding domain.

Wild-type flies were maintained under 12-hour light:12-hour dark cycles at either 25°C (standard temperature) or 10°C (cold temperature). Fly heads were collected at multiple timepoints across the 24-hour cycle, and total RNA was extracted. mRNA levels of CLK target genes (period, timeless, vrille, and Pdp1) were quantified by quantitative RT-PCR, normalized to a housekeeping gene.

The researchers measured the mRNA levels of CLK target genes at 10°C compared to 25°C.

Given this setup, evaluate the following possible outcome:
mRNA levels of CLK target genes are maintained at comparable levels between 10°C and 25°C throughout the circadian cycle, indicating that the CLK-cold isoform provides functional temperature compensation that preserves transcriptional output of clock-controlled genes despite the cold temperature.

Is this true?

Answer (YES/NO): NO